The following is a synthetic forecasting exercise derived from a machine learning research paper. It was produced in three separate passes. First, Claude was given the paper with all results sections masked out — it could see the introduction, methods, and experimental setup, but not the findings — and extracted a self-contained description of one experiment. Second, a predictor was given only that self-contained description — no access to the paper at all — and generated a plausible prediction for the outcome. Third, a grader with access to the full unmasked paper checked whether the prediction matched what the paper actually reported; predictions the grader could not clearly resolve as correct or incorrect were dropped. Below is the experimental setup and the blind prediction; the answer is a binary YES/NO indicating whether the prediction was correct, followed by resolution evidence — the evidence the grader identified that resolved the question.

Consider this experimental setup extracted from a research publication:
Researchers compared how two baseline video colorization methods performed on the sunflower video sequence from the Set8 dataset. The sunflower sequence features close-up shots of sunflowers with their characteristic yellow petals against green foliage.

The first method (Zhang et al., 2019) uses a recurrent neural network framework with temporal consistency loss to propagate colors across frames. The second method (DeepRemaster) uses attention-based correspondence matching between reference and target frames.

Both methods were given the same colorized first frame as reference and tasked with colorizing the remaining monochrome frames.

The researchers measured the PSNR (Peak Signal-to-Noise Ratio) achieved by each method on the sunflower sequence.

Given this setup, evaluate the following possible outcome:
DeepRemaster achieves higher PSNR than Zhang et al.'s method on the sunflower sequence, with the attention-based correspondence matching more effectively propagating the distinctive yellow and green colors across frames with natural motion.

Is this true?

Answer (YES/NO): YES